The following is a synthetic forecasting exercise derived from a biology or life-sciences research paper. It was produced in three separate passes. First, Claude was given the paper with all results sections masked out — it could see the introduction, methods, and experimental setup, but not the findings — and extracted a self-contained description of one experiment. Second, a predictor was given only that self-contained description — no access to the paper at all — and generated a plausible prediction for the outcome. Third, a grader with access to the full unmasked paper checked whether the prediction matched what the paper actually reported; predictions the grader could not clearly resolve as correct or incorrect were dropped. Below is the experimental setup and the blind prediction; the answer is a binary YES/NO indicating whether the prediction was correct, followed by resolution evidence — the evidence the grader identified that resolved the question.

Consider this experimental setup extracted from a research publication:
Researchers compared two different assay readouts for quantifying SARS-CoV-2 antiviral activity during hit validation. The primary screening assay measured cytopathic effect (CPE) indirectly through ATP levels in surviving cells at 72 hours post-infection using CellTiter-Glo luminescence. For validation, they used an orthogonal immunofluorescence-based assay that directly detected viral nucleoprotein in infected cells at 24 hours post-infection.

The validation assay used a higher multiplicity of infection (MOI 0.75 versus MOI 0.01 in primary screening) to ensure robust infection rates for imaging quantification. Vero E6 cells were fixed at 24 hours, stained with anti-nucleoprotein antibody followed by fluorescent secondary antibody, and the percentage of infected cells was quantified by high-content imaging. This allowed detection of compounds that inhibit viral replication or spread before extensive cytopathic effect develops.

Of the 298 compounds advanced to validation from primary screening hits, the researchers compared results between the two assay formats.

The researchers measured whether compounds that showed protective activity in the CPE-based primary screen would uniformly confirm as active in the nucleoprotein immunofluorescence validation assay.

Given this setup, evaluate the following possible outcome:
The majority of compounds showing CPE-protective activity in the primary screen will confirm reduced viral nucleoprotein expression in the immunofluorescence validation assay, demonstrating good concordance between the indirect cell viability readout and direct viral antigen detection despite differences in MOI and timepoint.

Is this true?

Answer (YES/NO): NO